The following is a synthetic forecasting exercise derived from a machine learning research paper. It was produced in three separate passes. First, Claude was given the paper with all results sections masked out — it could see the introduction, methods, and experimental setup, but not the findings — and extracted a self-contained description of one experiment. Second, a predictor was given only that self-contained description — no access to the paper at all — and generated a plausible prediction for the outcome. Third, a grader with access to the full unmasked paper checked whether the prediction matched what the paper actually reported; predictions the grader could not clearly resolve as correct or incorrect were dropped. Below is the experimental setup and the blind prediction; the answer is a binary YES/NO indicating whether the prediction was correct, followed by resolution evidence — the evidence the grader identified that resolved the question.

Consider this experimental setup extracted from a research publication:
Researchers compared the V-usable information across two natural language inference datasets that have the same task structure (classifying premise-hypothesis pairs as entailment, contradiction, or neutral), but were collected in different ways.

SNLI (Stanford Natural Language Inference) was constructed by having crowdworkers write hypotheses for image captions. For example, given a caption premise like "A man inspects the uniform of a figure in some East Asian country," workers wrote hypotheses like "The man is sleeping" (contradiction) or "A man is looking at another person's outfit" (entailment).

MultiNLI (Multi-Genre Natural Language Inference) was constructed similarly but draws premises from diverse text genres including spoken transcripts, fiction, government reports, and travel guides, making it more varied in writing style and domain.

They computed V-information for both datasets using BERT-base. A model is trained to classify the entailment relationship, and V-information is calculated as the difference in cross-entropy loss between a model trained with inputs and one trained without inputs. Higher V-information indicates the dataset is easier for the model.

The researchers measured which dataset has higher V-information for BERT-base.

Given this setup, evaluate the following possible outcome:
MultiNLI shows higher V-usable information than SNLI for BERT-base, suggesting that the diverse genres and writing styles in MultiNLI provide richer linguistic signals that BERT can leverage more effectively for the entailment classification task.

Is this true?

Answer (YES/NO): NO